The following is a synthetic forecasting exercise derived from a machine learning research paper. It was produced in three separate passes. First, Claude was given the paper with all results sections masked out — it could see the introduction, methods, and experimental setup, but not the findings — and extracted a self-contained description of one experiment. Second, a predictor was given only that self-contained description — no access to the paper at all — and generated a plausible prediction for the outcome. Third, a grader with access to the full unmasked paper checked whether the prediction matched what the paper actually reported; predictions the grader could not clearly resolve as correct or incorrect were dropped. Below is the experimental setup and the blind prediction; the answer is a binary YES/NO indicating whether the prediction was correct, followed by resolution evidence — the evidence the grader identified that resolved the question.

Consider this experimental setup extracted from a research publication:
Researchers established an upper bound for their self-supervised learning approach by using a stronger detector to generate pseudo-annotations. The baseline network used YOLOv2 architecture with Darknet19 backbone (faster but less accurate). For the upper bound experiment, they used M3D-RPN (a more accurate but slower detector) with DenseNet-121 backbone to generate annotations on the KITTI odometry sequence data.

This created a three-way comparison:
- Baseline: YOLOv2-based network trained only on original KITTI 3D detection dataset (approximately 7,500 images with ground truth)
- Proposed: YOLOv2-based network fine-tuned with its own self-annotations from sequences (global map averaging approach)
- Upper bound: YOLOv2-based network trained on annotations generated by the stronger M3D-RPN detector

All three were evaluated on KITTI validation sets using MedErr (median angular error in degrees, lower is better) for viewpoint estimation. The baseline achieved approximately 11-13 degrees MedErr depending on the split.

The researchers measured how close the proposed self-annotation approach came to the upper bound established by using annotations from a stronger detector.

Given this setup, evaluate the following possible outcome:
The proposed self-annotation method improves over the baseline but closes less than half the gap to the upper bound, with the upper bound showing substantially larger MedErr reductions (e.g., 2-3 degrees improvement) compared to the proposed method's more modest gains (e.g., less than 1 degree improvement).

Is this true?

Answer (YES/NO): NO